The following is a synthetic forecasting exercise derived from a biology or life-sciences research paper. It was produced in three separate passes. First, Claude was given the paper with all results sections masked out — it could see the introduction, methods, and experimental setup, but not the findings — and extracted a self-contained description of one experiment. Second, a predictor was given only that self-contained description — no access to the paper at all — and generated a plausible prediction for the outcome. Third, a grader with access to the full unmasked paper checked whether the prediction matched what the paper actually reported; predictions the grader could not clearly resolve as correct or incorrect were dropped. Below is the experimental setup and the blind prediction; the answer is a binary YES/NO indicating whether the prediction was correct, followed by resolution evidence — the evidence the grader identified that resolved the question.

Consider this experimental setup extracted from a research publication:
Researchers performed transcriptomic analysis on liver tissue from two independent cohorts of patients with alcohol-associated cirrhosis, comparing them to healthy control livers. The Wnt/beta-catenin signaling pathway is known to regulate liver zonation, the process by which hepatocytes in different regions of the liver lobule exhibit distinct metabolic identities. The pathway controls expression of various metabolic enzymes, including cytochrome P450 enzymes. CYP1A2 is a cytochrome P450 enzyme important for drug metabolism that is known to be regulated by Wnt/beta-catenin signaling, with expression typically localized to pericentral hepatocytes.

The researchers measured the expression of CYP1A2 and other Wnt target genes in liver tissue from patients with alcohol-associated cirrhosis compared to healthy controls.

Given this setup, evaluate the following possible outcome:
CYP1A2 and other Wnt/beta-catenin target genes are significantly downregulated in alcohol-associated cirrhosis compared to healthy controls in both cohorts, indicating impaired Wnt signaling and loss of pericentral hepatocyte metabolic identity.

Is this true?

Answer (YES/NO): YES